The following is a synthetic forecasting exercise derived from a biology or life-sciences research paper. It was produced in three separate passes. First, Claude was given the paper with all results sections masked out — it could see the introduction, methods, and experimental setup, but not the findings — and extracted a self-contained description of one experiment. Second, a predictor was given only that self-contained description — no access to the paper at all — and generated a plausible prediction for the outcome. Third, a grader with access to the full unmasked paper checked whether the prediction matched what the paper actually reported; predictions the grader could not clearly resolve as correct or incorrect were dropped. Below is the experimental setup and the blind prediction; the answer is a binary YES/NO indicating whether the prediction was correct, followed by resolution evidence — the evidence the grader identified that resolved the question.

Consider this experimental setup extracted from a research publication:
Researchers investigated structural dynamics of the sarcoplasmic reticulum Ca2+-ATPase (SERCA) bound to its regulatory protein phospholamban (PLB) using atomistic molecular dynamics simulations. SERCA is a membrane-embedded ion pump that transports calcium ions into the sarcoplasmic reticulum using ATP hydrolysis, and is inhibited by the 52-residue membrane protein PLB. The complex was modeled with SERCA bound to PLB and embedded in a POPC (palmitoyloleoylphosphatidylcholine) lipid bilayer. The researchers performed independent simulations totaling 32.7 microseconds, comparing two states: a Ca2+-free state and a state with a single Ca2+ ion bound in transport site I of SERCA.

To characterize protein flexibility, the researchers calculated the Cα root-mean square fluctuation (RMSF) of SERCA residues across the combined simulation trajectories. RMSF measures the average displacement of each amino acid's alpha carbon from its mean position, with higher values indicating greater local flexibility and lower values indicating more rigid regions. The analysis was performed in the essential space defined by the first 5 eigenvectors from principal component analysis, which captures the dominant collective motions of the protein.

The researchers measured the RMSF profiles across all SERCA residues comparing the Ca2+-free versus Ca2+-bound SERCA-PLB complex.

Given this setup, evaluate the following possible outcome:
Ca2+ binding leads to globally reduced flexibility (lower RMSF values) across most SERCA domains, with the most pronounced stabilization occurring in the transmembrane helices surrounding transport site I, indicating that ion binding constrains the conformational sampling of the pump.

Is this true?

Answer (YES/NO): NO